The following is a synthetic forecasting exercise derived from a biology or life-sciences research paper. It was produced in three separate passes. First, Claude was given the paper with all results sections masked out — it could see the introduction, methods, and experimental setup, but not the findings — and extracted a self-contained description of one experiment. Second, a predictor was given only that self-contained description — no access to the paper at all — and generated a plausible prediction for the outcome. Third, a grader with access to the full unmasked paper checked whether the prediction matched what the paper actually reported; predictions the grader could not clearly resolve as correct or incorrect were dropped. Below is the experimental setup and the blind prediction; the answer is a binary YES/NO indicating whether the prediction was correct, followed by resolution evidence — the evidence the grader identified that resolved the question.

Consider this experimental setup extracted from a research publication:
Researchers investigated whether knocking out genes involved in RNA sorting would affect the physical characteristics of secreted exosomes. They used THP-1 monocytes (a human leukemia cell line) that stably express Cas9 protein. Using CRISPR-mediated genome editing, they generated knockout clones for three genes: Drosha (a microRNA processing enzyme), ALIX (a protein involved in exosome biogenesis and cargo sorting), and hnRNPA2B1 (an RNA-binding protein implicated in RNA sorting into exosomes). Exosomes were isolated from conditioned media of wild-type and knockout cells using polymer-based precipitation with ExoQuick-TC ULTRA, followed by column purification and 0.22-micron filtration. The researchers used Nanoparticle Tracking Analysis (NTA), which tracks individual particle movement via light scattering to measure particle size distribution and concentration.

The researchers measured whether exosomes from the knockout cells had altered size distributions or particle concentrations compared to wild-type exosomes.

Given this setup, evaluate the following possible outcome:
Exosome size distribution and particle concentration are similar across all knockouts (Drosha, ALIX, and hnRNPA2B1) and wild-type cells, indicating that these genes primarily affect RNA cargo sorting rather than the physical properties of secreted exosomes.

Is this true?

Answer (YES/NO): YES